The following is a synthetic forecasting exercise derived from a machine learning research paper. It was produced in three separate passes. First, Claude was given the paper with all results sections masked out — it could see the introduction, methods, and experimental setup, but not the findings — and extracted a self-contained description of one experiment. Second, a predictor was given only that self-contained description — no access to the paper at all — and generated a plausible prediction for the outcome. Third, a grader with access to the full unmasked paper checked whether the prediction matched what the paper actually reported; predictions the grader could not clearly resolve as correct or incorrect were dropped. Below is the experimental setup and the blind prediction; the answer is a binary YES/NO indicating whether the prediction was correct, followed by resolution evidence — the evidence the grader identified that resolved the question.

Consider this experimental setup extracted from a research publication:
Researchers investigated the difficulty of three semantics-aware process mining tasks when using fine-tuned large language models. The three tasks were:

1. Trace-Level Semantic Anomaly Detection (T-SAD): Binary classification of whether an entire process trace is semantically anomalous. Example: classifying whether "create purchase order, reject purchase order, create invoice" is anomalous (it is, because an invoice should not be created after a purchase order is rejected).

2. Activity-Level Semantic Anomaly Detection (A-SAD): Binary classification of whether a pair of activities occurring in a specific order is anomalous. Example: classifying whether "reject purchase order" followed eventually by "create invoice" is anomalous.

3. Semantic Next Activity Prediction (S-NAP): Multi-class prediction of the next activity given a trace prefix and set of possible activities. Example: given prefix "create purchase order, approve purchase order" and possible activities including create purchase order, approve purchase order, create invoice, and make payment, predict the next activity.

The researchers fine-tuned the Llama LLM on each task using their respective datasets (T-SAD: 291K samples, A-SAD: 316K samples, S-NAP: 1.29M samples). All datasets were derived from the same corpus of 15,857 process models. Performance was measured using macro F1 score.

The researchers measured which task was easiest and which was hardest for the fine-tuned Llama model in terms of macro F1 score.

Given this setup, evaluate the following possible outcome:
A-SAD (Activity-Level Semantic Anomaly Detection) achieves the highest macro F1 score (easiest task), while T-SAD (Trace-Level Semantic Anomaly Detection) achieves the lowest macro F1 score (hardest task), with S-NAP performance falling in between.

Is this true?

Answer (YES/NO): NO